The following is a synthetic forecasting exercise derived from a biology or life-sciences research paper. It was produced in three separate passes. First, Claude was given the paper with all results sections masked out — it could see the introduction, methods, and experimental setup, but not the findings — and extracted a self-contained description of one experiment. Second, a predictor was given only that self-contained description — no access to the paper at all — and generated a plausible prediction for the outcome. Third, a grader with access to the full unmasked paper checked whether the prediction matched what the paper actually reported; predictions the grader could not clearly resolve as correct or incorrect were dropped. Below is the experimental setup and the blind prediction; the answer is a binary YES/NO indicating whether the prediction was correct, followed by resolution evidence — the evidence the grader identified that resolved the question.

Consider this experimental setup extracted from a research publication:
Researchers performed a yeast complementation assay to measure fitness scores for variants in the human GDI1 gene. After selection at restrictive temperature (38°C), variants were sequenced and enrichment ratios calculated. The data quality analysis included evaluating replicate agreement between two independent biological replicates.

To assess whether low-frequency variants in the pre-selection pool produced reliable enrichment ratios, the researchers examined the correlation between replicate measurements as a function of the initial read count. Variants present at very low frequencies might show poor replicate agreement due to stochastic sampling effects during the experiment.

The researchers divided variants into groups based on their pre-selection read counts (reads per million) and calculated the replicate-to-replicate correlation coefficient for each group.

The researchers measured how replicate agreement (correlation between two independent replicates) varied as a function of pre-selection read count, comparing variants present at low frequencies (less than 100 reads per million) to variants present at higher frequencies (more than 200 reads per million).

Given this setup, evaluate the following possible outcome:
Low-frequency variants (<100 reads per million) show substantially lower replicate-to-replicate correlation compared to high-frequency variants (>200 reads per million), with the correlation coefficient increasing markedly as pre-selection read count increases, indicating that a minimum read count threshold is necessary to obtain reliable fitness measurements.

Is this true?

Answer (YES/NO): YES